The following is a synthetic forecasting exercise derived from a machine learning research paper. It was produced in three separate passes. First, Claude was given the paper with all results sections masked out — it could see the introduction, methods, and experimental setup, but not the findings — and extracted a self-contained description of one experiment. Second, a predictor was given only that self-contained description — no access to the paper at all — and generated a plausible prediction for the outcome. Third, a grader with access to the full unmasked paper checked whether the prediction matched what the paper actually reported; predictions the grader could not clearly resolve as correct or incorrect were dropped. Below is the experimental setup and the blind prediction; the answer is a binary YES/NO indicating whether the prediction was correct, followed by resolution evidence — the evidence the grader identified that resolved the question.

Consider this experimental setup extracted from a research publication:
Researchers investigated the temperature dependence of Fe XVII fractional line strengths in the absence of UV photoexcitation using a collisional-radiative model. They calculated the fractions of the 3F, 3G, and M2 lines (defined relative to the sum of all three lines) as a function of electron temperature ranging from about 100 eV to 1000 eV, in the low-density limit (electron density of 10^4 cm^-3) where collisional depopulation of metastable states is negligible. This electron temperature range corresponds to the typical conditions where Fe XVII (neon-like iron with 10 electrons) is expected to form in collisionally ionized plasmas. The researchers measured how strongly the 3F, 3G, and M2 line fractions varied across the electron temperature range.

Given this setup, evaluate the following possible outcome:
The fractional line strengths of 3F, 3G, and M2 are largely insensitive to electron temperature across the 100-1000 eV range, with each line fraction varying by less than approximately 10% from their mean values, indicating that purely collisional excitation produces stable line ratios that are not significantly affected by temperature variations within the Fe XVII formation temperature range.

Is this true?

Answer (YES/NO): YES